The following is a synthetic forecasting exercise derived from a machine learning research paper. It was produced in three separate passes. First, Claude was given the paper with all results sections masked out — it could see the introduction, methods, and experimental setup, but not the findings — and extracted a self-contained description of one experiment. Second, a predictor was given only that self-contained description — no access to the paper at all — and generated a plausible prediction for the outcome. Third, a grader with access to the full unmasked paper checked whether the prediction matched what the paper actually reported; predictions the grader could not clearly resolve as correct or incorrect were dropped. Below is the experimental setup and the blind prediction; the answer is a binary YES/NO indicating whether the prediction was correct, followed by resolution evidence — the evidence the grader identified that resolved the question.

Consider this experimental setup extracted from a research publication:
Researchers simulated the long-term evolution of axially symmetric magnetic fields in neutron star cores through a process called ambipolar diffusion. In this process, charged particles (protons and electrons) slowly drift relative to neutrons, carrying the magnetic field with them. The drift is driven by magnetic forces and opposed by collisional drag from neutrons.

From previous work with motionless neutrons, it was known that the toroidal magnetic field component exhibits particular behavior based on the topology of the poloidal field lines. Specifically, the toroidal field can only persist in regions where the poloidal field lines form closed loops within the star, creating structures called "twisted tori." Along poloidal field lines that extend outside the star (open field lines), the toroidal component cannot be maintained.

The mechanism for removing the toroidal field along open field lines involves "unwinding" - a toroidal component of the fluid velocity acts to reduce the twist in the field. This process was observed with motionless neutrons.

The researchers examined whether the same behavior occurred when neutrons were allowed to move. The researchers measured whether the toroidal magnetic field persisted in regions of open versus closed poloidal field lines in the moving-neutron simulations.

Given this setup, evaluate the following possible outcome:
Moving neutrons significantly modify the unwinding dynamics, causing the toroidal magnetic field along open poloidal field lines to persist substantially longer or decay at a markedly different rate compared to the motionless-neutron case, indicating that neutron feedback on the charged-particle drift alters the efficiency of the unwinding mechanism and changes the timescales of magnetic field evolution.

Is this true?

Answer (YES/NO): NO